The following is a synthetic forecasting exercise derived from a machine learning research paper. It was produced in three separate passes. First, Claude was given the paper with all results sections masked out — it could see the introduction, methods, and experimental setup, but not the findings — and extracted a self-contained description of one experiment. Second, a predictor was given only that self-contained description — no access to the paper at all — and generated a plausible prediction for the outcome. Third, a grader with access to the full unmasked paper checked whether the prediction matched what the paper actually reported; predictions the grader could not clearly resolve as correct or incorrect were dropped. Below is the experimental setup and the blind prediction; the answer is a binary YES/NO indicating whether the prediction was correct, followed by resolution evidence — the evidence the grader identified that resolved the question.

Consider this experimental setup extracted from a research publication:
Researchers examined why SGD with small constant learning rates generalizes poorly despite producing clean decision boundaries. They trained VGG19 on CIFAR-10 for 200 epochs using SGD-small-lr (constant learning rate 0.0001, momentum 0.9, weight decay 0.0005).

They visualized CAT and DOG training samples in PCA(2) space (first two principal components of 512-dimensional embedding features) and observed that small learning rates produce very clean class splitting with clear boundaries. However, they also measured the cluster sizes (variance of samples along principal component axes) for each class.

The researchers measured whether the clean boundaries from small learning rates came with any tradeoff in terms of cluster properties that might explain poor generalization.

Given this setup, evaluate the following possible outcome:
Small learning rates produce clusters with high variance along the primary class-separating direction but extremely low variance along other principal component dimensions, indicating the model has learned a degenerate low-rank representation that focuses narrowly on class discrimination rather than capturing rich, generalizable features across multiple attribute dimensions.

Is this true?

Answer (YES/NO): NO